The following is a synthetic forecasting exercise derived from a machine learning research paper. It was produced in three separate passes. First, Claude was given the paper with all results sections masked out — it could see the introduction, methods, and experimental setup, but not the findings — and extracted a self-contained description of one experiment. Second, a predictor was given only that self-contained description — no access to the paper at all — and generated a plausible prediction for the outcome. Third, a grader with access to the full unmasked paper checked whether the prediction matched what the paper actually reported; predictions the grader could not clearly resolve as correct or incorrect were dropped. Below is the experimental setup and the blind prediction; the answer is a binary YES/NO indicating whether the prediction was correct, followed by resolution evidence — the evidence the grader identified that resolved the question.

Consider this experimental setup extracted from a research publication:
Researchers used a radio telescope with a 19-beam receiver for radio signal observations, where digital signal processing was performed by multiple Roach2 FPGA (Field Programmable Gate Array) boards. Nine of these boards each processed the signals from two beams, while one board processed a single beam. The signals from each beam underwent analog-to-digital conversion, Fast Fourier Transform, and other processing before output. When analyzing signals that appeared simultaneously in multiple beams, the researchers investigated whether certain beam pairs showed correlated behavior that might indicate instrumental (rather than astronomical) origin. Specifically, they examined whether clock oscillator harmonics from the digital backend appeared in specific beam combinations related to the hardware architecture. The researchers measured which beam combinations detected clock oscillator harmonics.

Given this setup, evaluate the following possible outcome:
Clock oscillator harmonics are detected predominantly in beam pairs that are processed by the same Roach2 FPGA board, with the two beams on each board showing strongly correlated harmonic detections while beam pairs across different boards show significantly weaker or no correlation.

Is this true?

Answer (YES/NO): YES